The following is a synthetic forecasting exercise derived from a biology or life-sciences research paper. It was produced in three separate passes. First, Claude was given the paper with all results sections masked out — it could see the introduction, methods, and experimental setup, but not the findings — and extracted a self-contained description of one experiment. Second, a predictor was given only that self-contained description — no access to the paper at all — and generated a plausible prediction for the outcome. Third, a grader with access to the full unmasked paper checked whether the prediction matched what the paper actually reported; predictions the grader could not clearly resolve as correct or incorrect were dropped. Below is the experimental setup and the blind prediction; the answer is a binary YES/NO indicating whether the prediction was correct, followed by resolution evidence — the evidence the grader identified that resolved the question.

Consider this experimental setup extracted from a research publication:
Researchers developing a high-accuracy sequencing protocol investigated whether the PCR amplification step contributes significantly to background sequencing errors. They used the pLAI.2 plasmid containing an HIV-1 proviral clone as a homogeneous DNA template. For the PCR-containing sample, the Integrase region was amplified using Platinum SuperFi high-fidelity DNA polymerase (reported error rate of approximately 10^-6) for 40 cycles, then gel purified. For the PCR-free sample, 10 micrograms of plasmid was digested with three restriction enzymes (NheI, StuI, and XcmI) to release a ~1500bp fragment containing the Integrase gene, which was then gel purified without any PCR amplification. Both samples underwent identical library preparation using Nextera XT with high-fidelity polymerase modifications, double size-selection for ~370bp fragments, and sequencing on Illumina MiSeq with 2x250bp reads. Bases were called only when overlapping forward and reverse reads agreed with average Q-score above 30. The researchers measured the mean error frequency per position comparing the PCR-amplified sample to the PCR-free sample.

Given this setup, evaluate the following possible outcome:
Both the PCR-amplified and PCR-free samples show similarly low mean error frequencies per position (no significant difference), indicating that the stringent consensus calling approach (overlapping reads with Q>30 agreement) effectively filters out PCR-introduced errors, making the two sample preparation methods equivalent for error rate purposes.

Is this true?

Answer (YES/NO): NO